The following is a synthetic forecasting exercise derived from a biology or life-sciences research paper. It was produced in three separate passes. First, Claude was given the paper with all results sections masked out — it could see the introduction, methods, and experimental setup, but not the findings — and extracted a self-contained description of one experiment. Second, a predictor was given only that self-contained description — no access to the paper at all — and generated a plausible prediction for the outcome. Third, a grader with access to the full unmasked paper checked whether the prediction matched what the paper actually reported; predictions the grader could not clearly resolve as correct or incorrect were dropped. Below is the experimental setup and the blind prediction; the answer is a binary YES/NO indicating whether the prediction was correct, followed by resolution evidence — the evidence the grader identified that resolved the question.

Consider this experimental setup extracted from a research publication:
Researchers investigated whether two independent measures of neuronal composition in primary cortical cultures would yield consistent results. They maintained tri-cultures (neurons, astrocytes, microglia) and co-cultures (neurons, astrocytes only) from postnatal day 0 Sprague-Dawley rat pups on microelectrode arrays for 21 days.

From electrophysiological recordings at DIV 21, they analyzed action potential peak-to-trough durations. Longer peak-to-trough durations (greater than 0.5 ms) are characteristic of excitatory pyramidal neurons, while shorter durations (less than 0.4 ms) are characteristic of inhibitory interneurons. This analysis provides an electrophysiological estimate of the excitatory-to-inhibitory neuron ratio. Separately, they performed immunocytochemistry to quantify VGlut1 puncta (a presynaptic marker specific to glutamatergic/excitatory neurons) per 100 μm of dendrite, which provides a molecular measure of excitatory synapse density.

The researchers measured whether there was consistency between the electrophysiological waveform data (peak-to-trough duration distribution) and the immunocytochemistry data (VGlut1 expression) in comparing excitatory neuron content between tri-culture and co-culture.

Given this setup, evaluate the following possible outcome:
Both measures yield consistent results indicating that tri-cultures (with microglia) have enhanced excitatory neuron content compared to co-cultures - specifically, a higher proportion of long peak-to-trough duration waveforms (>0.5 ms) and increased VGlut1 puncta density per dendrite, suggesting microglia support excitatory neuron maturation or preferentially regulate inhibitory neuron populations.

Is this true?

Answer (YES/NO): NO